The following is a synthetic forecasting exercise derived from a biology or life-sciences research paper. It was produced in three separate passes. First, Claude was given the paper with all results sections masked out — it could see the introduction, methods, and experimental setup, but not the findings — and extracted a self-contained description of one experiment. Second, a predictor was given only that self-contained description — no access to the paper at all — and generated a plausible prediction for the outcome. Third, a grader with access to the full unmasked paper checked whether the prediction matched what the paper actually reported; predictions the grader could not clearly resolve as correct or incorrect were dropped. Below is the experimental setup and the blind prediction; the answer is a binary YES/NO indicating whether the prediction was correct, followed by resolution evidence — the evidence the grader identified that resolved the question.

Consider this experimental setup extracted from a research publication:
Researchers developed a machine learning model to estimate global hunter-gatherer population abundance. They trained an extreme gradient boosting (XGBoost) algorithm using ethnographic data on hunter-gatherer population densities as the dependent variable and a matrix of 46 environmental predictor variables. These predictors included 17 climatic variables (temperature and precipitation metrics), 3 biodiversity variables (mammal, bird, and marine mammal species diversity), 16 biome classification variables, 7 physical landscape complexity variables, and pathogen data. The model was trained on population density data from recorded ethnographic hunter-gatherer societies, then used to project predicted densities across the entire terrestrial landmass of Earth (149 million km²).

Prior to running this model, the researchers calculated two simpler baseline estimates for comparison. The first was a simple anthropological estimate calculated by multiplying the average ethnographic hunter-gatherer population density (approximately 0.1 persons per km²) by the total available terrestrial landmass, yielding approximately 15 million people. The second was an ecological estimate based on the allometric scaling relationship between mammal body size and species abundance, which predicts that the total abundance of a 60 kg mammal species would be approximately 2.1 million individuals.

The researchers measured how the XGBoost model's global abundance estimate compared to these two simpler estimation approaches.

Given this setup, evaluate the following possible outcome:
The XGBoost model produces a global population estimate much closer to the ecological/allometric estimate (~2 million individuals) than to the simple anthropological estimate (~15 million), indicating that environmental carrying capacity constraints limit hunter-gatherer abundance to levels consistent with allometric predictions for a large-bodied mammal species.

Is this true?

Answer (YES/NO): NO